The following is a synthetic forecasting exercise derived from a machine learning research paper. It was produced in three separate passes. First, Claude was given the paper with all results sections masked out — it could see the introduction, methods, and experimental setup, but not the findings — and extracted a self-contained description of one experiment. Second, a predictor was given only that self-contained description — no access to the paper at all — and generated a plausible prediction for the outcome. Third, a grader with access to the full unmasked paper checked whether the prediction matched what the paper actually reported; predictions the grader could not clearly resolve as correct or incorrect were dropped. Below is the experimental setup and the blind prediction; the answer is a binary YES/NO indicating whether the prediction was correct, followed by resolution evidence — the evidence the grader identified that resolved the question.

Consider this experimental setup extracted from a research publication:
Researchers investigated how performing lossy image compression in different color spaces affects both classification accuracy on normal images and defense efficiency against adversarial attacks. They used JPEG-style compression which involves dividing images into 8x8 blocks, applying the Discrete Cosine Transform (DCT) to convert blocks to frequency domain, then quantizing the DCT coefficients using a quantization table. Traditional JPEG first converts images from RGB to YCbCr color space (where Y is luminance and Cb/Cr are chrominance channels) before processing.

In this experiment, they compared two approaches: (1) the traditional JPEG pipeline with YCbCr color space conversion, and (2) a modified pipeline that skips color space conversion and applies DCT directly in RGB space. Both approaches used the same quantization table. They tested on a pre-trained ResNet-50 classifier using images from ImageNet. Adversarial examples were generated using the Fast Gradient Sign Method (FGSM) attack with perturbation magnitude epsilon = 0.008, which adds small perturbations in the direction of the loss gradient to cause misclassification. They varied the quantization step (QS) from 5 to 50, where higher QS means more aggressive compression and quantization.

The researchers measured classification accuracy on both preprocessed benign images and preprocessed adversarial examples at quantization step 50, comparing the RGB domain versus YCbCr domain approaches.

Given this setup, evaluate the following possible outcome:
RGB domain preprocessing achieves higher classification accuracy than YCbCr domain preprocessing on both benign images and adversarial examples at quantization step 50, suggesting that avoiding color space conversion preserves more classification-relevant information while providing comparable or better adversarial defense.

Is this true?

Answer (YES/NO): YES